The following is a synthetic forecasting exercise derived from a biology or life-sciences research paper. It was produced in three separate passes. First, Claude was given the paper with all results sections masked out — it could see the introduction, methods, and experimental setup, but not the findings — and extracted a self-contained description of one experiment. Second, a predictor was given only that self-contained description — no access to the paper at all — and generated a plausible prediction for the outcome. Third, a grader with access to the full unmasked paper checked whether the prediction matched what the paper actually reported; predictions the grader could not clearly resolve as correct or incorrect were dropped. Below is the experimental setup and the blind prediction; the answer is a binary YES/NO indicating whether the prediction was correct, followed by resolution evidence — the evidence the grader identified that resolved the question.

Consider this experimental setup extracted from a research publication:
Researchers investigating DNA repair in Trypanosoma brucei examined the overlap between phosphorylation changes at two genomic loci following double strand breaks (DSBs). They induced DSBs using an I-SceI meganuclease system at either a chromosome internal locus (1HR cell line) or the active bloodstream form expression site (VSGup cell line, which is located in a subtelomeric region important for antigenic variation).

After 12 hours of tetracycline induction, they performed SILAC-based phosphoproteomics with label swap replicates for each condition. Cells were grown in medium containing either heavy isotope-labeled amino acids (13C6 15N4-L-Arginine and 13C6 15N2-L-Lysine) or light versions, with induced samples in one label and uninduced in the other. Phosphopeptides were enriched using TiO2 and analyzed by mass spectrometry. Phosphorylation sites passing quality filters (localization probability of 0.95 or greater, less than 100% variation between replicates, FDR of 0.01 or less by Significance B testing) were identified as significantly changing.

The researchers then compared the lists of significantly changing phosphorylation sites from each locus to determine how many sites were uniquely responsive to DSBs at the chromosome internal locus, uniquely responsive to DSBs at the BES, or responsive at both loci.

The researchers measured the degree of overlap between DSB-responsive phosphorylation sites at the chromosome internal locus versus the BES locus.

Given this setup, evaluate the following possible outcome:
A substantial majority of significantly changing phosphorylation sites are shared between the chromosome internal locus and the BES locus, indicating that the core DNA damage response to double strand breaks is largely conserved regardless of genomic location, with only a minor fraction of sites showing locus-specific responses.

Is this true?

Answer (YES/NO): NO